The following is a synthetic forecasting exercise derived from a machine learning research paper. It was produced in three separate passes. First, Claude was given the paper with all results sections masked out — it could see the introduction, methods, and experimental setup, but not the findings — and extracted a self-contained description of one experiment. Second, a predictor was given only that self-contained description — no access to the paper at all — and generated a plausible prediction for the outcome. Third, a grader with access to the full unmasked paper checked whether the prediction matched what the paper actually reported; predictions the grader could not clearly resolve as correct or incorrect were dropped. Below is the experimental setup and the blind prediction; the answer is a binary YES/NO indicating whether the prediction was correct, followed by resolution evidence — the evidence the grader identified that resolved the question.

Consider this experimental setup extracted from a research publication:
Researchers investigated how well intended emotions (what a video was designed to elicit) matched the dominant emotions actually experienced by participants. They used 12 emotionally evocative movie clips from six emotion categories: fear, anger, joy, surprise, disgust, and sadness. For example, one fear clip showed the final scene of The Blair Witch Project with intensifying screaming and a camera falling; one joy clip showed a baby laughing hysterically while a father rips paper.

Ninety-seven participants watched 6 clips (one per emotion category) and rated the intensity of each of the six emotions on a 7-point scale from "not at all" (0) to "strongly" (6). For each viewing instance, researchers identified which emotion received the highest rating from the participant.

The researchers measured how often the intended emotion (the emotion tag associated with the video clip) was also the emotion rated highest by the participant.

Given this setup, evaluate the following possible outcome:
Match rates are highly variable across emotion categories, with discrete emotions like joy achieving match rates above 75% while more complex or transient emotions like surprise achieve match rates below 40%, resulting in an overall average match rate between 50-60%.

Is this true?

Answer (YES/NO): NO